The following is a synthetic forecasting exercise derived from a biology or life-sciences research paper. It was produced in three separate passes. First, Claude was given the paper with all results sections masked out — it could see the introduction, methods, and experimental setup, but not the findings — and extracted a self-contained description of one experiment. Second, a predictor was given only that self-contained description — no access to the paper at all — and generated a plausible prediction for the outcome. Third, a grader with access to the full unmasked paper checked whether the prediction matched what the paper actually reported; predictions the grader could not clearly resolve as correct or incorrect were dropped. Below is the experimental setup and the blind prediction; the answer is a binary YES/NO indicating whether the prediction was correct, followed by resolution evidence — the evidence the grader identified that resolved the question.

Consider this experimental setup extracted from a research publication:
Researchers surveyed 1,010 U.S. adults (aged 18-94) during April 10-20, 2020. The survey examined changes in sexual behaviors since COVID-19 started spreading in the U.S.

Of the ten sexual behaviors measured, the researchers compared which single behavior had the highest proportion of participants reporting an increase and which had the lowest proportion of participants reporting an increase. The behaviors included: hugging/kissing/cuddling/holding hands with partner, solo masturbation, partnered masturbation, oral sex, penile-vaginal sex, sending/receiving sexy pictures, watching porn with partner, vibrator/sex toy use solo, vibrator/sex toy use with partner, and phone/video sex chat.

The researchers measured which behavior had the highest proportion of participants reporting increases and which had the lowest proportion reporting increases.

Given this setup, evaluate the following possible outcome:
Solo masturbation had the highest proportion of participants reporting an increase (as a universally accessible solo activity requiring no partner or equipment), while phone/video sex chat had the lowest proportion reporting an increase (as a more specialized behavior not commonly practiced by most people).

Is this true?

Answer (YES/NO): NO